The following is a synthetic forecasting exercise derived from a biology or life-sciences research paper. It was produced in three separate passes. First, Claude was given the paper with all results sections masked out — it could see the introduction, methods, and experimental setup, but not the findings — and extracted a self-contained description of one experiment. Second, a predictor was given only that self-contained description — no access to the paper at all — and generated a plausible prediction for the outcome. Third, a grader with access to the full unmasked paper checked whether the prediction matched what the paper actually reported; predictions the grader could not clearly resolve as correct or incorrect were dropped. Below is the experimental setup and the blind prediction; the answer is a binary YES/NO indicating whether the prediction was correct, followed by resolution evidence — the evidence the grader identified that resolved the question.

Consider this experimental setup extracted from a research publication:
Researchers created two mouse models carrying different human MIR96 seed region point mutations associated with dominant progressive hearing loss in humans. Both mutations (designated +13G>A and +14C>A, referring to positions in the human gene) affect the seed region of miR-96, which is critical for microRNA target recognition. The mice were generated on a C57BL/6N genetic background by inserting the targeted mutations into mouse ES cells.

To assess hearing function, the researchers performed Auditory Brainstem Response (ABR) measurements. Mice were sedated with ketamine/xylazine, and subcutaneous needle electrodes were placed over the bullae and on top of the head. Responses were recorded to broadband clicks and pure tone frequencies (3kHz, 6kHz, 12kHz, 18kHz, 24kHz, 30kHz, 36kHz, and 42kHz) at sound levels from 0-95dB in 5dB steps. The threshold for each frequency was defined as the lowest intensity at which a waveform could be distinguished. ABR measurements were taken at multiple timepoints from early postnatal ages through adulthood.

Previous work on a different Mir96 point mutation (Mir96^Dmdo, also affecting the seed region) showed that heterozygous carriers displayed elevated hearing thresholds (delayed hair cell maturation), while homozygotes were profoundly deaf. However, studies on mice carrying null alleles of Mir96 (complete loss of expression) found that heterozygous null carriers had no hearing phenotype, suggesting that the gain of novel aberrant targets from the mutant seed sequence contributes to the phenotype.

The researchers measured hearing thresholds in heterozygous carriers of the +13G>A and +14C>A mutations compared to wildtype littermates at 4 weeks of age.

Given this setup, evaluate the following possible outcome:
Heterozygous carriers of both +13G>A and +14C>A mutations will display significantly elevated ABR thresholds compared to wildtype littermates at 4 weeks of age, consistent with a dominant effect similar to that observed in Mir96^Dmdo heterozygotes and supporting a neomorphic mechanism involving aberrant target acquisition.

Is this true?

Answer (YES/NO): NO